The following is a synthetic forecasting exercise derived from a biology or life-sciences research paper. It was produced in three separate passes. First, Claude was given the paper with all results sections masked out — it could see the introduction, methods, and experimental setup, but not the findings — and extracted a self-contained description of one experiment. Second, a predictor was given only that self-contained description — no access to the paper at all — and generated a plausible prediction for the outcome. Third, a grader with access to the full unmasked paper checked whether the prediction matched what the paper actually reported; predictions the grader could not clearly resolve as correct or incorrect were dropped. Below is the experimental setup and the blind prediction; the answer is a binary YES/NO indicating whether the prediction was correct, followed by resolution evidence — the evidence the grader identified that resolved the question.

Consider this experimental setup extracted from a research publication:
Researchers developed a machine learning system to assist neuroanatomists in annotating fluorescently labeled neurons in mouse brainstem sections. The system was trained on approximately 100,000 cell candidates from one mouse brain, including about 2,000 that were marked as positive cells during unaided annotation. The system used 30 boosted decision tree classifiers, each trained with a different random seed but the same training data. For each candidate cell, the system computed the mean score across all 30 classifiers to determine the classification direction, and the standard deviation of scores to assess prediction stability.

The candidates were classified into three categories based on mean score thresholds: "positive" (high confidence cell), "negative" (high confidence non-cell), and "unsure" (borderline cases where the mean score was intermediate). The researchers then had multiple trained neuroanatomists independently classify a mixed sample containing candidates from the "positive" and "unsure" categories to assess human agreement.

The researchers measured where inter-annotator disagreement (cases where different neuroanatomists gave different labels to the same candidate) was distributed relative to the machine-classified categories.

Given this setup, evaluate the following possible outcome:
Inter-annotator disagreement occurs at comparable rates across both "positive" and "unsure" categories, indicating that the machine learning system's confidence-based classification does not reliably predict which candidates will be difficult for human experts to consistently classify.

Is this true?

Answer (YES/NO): NO